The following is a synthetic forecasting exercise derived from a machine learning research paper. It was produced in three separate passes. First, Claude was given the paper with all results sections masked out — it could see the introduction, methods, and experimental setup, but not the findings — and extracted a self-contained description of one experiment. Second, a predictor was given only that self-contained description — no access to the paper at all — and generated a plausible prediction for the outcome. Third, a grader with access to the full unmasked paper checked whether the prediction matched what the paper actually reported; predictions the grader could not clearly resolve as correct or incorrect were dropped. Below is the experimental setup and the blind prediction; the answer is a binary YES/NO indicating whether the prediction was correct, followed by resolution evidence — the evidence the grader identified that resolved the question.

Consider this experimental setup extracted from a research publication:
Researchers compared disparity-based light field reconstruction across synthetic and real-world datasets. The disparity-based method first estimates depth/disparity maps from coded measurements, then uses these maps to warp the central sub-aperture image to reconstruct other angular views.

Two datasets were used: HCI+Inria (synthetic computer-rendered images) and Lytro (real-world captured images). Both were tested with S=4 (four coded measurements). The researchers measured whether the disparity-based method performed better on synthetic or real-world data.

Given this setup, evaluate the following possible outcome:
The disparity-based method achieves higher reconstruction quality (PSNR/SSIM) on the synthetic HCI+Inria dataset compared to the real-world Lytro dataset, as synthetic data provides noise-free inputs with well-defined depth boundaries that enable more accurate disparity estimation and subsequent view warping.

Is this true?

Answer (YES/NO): NO